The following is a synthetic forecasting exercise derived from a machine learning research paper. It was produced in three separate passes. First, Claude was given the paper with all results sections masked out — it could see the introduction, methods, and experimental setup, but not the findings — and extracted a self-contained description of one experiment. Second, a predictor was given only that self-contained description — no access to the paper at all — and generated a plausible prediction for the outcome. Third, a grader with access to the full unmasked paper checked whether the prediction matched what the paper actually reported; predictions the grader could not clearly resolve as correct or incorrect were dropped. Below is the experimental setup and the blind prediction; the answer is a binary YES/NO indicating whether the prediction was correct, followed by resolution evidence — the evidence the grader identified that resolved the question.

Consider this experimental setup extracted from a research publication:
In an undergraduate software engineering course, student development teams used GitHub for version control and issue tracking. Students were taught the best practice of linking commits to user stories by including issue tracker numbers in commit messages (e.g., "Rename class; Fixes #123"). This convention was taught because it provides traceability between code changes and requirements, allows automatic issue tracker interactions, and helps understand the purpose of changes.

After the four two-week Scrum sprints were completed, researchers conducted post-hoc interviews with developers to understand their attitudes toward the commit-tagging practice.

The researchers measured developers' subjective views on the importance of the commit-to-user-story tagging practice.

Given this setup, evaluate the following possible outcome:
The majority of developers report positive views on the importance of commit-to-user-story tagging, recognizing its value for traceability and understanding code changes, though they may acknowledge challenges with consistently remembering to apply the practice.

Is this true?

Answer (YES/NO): NO